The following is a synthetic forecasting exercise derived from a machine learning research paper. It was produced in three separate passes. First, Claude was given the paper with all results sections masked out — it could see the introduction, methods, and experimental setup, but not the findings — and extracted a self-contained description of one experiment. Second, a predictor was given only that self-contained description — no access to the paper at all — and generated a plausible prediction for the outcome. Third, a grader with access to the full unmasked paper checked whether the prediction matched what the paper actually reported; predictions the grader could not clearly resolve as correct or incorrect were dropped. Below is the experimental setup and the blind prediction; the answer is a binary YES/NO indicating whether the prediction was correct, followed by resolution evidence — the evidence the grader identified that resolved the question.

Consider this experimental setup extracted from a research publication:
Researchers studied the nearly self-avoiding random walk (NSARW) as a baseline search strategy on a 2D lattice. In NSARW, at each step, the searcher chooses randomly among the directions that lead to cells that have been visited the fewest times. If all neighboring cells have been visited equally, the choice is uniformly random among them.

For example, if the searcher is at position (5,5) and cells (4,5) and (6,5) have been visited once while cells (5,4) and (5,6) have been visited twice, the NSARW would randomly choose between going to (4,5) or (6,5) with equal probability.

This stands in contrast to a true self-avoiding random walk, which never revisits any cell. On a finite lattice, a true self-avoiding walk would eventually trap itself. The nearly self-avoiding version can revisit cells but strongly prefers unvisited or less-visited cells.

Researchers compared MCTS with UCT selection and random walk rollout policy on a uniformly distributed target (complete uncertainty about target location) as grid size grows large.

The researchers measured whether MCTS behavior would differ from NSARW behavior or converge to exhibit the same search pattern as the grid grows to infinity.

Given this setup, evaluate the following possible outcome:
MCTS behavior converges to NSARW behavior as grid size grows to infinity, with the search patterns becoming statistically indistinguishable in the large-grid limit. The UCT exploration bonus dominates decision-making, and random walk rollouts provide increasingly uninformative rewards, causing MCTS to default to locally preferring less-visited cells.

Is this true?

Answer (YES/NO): YES